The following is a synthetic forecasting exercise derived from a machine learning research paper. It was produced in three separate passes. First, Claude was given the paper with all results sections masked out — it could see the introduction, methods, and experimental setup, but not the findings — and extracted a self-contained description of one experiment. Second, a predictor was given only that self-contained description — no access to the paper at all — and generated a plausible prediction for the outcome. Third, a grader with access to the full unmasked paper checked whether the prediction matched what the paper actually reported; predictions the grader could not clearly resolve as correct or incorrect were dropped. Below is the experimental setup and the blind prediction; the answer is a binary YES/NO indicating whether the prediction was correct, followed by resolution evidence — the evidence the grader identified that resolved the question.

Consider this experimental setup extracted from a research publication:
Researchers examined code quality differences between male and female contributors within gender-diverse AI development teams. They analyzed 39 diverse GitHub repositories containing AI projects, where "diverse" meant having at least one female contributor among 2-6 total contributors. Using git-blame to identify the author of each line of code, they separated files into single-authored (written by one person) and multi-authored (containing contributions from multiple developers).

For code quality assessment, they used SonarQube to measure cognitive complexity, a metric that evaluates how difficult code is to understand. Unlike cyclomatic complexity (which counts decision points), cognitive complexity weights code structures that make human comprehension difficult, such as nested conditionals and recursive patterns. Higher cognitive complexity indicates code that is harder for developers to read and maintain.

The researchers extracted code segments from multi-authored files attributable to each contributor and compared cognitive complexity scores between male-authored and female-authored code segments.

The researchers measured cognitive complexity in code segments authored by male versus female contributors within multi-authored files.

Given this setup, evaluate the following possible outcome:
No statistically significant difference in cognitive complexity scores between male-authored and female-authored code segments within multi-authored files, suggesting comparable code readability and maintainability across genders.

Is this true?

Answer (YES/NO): NO